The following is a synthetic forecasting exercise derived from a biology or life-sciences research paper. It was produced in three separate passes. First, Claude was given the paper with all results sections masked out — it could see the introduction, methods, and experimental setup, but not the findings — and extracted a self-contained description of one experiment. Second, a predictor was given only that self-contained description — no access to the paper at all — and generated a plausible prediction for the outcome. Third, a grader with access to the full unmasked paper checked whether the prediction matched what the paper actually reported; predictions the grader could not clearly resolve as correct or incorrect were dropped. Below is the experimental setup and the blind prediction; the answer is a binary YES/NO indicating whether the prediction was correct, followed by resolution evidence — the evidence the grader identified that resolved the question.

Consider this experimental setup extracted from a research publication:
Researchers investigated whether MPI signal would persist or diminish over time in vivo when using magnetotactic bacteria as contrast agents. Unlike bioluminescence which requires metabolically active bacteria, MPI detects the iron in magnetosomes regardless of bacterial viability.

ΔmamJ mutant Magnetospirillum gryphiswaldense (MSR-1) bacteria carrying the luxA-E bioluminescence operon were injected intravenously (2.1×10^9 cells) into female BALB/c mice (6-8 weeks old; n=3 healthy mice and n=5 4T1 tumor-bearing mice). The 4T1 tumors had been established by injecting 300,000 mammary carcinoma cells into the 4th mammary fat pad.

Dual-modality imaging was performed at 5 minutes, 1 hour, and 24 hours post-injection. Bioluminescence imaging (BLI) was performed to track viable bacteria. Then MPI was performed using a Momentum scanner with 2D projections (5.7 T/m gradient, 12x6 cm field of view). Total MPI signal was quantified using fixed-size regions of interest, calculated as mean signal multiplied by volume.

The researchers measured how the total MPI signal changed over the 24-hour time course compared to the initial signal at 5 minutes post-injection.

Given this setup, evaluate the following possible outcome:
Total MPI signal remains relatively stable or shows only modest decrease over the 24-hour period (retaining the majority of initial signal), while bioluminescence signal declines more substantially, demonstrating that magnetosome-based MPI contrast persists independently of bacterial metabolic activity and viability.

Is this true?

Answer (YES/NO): YES